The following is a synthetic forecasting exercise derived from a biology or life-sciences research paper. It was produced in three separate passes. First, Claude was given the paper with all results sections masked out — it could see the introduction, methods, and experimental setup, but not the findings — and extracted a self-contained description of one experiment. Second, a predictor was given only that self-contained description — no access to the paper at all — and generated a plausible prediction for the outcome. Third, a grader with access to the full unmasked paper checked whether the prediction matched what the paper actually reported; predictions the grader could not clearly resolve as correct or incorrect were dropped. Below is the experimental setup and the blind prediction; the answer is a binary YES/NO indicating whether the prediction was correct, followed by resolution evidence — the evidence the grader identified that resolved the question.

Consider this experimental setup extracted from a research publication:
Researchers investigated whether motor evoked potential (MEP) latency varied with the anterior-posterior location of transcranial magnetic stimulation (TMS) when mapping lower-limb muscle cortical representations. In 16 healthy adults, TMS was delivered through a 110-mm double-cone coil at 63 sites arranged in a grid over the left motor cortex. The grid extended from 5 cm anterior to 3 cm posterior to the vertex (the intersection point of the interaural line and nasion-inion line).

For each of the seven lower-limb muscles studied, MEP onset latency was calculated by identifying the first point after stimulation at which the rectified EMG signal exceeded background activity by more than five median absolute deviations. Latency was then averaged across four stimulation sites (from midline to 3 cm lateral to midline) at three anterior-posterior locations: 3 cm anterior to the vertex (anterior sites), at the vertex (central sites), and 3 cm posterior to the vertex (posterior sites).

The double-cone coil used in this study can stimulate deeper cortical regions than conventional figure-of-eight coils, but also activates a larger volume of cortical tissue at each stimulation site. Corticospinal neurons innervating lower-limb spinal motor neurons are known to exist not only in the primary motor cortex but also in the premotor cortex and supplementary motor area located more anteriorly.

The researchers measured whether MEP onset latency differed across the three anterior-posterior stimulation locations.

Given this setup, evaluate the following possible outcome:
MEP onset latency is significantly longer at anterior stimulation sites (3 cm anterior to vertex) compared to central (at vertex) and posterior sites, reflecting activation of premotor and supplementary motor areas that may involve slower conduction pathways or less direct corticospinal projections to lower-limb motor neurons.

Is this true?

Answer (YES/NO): YES